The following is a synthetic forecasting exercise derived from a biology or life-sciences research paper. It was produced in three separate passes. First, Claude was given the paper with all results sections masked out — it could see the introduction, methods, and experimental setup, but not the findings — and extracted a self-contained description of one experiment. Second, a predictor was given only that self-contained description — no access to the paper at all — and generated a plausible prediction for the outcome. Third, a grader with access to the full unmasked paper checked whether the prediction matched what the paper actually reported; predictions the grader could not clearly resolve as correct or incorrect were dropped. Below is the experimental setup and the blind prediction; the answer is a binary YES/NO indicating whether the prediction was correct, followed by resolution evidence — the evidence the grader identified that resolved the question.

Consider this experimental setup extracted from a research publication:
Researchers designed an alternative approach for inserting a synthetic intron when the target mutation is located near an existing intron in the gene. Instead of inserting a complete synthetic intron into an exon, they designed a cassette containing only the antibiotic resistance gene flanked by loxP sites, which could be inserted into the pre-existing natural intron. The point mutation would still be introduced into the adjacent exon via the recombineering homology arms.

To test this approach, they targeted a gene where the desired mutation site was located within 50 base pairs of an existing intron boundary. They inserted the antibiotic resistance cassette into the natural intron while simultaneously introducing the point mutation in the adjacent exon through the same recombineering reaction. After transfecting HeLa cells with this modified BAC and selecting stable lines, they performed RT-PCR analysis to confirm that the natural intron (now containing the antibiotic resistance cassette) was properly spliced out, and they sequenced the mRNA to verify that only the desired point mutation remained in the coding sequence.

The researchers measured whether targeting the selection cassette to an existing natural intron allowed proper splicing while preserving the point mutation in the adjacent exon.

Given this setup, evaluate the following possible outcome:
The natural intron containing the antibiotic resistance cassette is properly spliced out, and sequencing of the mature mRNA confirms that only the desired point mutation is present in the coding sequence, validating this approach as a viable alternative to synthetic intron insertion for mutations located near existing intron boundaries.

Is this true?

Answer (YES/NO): NO